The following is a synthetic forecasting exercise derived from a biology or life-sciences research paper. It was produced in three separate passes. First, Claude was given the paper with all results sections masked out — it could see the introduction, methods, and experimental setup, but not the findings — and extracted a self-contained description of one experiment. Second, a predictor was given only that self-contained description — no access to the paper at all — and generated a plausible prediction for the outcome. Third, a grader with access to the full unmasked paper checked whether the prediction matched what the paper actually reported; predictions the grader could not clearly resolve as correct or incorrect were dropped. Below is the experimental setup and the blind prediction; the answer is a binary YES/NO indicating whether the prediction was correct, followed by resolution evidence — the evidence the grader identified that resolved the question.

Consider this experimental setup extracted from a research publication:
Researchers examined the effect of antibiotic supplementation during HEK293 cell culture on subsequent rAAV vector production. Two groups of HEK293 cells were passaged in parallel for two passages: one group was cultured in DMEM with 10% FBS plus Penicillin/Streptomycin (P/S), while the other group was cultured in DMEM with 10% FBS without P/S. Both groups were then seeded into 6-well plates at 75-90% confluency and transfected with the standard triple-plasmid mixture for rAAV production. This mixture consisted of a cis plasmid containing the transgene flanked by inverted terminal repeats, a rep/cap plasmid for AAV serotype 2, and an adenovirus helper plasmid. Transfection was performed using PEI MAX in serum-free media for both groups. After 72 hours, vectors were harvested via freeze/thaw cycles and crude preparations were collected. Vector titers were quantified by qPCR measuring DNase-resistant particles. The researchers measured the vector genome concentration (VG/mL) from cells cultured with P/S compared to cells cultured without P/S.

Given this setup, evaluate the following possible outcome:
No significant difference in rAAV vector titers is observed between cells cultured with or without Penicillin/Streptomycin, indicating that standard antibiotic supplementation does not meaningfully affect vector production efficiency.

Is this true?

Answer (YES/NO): NO